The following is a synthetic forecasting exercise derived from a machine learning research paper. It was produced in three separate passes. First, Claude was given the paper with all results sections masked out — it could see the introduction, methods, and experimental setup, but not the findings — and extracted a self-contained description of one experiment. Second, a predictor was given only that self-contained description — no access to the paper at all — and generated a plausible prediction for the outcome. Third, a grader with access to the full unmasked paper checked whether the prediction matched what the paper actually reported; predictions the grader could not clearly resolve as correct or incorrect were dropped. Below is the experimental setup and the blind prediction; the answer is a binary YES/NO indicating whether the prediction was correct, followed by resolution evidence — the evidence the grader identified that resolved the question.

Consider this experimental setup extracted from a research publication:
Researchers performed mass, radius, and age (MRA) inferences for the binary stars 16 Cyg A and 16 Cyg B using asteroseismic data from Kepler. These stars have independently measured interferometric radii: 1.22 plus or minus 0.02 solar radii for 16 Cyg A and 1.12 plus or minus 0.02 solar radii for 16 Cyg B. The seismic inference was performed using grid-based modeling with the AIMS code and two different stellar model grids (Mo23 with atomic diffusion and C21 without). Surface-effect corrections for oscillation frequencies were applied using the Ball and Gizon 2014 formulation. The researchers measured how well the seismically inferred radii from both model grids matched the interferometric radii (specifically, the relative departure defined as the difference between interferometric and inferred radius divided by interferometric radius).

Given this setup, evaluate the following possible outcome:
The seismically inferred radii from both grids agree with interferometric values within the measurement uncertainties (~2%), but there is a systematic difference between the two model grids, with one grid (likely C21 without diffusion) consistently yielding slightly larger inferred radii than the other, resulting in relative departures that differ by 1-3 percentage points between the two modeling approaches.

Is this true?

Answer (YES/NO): NO